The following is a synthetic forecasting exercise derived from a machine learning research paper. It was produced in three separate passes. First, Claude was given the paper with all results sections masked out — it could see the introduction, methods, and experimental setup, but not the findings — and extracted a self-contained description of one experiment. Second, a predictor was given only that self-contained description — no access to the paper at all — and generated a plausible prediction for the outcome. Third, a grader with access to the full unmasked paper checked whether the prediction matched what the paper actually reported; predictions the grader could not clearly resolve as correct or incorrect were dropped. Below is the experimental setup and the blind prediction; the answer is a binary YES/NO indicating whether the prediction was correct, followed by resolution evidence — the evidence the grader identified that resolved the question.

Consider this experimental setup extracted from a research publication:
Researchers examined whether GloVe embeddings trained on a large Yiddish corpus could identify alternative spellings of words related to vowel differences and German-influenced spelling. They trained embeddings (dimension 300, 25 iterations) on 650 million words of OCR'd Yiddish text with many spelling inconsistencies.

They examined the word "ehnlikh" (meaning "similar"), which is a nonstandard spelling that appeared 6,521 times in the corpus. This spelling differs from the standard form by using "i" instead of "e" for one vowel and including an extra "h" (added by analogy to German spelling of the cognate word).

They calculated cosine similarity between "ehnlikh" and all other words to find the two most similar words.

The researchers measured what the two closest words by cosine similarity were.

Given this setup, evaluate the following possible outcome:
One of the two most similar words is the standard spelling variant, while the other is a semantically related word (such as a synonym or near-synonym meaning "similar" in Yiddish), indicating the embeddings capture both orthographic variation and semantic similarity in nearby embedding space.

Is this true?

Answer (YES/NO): NO